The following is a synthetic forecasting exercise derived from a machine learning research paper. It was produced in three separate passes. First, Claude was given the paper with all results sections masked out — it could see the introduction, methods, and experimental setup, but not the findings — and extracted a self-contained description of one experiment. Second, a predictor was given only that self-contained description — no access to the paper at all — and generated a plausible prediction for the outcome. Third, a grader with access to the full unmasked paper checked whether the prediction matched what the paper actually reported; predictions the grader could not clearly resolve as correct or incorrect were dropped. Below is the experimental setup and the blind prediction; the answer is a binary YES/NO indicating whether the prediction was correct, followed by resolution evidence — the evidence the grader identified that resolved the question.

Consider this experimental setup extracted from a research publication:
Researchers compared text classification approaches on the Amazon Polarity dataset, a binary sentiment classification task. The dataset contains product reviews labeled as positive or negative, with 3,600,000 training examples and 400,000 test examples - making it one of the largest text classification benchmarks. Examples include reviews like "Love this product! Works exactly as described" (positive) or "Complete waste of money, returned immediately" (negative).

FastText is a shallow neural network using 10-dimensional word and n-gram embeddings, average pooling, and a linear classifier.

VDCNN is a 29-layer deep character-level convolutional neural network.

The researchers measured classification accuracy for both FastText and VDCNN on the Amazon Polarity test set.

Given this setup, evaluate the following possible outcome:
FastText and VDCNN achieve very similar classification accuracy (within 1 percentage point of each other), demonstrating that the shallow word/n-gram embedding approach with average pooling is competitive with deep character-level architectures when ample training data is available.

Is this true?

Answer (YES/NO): NO